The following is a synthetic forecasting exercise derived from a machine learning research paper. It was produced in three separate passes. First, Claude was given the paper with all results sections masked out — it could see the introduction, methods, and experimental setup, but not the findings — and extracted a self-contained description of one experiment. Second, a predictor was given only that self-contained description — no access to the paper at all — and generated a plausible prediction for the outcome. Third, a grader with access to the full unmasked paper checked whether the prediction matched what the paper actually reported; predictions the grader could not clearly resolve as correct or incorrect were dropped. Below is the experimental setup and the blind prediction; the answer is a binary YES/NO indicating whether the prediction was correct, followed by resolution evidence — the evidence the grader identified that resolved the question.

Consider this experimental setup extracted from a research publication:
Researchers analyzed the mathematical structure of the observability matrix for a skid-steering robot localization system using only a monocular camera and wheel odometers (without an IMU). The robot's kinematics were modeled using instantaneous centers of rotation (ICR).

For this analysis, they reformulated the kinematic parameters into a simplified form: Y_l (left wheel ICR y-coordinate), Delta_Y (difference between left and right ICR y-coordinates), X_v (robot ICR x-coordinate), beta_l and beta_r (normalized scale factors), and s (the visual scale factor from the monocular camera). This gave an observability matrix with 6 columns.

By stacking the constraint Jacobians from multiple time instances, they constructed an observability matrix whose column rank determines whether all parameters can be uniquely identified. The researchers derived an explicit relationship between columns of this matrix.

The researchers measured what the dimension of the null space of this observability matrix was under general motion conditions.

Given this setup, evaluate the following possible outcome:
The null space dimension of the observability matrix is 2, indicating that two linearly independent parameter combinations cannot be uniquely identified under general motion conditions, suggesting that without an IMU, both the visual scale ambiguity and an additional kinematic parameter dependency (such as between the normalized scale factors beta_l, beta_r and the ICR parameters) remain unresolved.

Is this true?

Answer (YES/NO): NO